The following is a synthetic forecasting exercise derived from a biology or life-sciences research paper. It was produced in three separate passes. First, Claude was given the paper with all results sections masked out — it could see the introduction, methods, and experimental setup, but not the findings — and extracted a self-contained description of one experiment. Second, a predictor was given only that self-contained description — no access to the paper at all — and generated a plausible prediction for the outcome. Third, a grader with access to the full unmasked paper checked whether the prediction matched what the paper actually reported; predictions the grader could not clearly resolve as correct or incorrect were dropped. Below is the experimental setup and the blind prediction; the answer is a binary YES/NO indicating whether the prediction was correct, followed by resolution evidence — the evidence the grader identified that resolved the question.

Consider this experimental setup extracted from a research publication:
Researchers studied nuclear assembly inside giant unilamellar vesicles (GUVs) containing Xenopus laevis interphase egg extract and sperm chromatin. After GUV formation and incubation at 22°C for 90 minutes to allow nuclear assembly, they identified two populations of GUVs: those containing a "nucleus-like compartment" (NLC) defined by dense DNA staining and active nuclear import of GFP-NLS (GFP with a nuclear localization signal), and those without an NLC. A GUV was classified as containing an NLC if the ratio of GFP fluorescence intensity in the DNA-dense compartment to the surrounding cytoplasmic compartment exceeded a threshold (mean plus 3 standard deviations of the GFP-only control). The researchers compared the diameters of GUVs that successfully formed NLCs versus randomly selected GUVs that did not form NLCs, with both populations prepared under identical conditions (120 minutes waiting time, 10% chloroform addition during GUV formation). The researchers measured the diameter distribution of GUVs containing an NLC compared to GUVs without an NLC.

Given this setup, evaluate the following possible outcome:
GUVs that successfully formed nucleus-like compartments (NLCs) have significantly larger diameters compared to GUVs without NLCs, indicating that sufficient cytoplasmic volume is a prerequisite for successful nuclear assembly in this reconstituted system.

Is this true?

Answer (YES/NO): YES